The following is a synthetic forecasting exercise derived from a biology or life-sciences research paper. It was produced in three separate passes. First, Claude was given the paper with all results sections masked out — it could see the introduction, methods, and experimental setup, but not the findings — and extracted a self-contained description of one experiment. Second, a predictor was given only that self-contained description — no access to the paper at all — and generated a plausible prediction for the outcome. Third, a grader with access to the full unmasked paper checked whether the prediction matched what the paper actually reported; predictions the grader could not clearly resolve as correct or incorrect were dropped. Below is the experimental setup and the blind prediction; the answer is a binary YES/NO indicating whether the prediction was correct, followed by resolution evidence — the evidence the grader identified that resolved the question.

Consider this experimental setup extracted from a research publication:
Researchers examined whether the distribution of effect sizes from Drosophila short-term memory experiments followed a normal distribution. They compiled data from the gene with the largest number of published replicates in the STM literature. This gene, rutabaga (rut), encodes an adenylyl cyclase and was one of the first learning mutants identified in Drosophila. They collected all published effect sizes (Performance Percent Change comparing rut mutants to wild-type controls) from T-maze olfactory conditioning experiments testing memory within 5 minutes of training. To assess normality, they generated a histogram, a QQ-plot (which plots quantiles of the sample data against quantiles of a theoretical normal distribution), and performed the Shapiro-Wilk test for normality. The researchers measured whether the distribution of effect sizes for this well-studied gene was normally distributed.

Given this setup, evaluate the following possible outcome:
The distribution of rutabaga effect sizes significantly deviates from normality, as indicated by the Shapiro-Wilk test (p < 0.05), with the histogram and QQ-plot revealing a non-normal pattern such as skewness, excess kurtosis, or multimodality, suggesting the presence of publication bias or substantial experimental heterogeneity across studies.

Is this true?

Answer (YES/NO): NO